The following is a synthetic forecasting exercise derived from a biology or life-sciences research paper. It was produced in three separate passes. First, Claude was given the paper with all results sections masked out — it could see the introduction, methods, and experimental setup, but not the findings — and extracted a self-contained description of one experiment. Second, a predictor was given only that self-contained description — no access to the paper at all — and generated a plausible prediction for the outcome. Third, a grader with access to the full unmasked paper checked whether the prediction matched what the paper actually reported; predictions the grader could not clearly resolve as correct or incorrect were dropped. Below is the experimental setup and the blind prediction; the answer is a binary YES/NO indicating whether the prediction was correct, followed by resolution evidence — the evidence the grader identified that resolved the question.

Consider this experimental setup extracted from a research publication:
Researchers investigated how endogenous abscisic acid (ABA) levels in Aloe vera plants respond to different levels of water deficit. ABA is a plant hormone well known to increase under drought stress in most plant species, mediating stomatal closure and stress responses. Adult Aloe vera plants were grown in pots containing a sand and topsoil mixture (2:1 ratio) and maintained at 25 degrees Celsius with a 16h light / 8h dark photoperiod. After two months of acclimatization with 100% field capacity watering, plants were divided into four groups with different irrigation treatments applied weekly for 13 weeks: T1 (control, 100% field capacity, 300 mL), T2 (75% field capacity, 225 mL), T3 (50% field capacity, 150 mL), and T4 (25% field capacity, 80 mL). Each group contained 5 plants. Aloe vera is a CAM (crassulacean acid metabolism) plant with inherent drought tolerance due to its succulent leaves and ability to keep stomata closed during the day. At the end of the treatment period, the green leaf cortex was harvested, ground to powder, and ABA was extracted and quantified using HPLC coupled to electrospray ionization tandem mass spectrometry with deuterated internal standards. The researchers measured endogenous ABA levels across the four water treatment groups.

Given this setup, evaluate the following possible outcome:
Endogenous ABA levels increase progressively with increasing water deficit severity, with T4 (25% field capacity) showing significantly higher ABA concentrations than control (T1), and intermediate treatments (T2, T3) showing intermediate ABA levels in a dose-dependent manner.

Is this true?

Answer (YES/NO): YES